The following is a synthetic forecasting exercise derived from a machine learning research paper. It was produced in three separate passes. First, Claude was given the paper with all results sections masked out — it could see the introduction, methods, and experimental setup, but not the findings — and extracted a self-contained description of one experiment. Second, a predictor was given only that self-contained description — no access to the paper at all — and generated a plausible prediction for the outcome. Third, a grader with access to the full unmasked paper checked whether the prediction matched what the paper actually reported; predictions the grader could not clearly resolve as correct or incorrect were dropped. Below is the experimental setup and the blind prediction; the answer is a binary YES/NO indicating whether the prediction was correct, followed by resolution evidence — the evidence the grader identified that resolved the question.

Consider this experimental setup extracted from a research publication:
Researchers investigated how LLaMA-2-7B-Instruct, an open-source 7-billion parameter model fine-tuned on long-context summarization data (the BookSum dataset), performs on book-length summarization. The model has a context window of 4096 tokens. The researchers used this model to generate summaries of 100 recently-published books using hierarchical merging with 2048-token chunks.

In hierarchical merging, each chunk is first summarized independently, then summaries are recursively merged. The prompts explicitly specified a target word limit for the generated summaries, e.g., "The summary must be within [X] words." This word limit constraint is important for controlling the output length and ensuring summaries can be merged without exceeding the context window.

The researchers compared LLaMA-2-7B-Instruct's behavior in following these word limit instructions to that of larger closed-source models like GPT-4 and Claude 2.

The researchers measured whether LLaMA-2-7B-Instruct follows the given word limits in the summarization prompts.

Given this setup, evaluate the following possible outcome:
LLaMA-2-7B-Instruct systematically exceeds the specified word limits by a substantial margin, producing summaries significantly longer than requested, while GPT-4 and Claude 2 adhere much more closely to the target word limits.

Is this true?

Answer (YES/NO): YES